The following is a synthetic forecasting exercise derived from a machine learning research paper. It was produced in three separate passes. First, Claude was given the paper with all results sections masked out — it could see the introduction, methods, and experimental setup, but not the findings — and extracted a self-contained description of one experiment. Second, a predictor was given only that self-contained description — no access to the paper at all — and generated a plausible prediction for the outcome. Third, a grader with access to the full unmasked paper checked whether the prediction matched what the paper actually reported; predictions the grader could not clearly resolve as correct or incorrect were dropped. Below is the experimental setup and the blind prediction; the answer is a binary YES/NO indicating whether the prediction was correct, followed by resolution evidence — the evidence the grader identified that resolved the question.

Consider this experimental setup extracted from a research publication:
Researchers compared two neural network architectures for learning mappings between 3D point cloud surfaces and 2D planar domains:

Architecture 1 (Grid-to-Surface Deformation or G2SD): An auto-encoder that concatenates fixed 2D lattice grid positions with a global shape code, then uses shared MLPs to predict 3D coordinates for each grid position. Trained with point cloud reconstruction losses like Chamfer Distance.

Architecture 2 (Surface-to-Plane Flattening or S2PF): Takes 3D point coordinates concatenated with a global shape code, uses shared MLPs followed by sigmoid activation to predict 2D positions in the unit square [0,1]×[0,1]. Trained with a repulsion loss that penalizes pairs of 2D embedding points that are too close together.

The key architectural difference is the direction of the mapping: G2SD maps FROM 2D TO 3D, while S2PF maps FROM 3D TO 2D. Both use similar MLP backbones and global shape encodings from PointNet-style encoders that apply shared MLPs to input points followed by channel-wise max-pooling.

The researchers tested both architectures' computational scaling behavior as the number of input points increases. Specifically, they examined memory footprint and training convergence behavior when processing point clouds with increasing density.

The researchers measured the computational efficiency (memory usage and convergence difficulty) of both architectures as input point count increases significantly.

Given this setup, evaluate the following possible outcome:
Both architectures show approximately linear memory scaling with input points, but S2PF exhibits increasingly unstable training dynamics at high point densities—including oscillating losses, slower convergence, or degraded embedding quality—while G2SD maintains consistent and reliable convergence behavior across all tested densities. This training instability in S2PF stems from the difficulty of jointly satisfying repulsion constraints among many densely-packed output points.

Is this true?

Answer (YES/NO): NO